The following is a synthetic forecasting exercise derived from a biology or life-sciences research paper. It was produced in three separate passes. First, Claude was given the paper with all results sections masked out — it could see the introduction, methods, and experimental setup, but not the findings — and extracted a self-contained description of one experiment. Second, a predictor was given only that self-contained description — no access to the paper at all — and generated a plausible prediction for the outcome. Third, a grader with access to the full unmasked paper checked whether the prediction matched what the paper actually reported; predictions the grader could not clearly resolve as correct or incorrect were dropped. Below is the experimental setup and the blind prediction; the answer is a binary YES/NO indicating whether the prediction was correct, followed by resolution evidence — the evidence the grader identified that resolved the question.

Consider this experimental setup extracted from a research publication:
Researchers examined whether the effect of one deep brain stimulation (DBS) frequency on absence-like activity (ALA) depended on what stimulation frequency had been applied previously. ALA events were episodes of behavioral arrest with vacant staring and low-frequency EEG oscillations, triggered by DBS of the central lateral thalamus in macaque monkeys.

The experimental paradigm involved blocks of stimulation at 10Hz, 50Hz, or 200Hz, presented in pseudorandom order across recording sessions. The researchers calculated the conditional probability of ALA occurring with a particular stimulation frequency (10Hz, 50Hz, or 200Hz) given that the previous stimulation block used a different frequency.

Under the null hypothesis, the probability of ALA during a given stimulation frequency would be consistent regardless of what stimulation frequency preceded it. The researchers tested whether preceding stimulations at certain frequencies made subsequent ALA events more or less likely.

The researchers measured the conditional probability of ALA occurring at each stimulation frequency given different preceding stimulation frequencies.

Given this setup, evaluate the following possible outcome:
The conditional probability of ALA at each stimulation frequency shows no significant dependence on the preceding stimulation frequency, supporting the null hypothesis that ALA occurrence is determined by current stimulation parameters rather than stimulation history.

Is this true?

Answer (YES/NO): NO